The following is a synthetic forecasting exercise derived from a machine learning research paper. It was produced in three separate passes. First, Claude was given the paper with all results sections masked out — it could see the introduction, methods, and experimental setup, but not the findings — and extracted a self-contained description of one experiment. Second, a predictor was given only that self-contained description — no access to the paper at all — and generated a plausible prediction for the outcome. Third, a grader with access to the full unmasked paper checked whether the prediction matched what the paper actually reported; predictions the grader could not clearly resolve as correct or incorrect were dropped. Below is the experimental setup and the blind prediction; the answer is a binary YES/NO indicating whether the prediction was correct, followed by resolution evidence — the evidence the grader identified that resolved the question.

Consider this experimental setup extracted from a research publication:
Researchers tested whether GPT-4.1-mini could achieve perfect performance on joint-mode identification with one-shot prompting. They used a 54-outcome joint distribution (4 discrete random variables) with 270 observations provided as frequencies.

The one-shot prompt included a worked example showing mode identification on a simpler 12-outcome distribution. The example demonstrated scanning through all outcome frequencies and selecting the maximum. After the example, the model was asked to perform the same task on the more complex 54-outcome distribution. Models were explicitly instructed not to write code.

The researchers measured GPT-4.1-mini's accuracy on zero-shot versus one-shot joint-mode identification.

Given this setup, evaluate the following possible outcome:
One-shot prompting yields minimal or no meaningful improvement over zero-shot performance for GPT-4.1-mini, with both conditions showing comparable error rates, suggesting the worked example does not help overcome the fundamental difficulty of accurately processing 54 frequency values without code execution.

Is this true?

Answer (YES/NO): NO